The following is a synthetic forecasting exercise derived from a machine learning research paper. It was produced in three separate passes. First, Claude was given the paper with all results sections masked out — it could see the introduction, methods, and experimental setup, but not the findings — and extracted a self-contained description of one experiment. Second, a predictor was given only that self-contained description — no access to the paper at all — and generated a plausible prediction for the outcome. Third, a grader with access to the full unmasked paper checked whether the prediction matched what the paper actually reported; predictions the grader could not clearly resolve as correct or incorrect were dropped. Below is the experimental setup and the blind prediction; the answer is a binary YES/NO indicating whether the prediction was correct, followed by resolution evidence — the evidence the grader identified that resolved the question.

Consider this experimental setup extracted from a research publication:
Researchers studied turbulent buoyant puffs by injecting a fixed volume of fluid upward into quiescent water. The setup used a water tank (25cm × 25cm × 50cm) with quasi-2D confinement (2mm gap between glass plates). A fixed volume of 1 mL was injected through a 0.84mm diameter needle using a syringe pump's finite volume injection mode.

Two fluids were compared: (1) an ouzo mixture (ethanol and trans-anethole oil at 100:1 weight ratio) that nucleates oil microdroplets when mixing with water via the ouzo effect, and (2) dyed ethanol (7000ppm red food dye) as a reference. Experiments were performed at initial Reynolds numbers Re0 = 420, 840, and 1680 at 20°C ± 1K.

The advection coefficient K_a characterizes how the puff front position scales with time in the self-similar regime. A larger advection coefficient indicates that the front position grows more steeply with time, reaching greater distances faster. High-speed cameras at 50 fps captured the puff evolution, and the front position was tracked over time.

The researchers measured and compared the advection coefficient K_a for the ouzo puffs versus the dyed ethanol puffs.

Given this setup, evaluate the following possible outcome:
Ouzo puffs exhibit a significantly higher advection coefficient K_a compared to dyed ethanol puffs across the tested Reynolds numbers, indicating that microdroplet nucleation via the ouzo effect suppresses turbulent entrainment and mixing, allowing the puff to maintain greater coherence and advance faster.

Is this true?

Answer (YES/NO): NO